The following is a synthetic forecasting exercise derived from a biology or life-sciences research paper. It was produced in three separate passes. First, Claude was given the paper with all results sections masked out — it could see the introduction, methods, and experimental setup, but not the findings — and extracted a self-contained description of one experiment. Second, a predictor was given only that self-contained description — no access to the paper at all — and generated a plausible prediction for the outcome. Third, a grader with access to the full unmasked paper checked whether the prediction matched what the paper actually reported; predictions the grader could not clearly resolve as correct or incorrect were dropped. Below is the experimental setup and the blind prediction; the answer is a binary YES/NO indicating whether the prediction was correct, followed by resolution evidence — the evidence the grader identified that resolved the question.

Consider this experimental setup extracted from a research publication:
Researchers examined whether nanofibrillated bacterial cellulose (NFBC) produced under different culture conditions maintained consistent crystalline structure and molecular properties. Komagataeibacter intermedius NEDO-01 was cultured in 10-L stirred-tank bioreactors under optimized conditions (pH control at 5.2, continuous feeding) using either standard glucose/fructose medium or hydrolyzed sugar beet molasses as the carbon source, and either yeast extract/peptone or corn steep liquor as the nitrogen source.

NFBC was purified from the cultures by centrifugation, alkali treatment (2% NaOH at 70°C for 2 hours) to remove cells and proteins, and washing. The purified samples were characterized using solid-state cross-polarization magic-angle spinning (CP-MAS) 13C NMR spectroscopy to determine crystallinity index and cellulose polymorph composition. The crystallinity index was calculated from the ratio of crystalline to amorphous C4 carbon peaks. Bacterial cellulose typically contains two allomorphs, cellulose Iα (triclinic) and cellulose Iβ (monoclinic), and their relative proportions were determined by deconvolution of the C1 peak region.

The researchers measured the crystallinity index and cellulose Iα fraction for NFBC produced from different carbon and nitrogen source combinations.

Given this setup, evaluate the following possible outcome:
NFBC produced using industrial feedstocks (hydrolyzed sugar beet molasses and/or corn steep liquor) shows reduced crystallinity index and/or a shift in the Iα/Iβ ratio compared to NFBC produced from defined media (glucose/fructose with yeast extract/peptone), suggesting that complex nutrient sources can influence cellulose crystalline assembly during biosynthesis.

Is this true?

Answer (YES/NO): NO